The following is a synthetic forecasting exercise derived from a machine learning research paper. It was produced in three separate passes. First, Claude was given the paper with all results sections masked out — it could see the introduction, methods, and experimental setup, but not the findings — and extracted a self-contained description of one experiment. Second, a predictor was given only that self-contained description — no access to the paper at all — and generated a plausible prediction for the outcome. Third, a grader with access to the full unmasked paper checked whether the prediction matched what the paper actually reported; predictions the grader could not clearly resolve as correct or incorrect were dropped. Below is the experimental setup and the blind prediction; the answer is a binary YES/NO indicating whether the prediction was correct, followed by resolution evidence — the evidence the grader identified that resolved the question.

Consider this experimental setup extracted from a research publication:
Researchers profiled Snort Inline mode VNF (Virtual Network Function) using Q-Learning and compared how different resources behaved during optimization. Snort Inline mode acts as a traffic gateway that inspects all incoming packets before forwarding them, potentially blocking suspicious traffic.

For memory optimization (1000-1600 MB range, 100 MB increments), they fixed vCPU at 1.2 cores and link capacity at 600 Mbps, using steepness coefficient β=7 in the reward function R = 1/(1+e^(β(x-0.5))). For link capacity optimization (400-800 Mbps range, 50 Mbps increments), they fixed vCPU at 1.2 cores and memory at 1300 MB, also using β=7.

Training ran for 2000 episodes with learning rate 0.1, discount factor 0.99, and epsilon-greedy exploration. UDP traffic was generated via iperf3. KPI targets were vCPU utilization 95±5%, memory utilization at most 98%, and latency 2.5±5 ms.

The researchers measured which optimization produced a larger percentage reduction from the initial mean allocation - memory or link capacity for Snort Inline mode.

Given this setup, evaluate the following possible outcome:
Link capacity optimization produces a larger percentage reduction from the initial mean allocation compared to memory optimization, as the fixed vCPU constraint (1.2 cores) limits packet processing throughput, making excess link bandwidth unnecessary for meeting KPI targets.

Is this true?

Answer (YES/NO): YES